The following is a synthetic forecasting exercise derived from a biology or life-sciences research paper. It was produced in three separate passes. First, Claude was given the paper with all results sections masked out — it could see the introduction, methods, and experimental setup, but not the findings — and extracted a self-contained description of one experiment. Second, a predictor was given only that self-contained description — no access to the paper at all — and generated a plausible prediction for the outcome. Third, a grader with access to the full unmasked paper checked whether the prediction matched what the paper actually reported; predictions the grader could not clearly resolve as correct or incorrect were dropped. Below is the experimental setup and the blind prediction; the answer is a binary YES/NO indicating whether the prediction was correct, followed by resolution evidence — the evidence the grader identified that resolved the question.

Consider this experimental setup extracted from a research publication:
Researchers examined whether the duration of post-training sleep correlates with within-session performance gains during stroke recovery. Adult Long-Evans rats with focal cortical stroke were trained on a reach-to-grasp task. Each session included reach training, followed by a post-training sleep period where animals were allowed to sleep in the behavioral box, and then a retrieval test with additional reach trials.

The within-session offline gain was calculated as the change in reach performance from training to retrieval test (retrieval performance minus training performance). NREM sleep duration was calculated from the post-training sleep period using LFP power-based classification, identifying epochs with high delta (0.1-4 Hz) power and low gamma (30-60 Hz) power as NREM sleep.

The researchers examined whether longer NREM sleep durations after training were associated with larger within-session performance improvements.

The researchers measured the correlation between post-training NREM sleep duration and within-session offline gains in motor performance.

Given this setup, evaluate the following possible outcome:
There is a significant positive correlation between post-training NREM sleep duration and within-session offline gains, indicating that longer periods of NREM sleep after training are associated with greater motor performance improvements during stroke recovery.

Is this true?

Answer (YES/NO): YES